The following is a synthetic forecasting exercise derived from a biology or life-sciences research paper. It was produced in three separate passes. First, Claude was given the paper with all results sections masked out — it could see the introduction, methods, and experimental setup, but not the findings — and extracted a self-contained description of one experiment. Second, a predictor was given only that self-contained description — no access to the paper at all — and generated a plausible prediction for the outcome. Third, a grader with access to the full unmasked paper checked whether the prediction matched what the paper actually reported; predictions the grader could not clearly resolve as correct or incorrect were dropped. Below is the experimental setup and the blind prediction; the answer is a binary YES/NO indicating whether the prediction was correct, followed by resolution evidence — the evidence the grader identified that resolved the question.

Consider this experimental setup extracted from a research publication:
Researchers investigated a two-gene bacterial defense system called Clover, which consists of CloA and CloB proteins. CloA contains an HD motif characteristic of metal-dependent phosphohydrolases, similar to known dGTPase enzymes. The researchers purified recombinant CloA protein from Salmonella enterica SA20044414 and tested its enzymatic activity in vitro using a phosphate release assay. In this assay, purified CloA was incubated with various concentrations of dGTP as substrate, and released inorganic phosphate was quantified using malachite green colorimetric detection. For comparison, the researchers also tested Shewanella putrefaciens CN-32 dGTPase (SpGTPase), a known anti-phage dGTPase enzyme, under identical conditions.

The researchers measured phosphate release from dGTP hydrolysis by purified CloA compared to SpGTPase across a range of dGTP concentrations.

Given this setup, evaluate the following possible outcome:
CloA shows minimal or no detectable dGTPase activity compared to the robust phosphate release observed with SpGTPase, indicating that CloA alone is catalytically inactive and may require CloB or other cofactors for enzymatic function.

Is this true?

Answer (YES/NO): YES